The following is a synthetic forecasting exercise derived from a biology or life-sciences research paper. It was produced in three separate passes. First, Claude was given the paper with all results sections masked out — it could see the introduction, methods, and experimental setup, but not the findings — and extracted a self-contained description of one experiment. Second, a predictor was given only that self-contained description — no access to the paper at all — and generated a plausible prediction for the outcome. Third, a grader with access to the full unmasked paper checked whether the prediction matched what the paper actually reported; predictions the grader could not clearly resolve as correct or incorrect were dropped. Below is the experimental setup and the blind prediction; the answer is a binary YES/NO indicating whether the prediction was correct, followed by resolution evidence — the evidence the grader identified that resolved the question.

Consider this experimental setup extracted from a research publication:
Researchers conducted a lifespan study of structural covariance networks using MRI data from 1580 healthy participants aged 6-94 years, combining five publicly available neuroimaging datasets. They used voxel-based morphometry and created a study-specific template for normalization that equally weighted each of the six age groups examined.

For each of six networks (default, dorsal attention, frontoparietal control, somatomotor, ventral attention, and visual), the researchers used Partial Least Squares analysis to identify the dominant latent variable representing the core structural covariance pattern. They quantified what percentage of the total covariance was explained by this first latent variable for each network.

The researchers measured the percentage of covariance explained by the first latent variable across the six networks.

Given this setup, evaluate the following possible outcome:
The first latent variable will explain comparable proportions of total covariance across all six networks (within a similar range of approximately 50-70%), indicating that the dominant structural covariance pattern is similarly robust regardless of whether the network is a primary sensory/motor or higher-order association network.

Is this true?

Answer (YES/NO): NO